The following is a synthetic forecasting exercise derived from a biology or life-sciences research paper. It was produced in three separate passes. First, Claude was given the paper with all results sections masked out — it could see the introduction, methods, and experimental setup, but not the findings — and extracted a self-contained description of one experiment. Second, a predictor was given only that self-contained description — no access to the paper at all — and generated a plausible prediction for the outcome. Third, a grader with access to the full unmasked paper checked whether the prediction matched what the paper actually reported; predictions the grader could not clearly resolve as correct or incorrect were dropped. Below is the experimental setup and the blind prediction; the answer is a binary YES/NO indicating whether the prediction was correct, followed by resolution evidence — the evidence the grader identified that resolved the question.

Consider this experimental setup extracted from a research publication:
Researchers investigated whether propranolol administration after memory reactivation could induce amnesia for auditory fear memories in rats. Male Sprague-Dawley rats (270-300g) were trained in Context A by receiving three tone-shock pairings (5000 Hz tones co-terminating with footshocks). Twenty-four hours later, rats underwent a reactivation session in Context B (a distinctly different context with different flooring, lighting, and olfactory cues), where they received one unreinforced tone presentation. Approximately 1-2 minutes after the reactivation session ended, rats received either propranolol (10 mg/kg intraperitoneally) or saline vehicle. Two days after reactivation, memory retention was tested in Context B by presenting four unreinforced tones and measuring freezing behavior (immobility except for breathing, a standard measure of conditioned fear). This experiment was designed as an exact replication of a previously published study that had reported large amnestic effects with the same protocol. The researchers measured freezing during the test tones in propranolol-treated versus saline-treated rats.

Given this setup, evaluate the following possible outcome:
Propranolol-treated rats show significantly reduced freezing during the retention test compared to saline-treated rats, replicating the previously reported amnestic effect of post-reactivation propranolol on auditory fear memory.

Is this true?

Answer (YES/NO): NO